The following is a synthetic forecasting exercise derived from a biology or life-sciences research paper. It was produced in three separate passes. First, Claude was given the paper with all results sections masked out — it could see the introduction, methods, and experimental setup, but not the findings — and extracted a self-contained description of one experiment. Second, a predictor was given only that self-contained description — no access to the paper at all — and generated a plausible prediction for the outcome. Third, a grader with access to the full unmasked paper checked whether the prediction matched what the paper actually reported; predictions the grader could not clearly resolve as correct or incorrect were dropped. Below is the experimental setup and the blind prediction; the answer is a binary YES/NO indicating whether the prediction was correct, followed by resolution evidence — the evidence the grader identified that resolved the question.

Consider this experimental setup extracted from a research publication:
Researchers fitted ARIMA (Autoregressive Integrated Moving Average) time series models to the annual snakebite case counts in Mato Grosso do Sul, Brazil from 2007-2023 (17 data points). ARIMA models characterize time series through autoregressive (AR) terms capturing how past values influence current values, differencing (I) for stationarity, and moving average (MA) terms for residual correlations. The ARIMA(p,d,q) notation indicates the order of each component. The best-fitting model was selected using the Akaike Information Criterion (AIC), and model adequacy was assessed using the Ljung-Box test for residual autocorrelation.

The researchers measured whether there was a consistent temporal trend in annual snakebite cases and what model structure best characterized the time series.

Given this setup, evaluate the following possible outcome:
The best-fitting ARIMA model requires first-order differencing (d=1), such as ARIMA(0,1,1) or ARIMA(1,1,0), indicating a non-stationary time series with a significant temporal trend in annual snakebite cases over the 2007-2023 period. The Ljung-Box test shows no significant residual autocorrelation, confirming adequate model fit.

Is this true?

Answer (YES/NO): NO